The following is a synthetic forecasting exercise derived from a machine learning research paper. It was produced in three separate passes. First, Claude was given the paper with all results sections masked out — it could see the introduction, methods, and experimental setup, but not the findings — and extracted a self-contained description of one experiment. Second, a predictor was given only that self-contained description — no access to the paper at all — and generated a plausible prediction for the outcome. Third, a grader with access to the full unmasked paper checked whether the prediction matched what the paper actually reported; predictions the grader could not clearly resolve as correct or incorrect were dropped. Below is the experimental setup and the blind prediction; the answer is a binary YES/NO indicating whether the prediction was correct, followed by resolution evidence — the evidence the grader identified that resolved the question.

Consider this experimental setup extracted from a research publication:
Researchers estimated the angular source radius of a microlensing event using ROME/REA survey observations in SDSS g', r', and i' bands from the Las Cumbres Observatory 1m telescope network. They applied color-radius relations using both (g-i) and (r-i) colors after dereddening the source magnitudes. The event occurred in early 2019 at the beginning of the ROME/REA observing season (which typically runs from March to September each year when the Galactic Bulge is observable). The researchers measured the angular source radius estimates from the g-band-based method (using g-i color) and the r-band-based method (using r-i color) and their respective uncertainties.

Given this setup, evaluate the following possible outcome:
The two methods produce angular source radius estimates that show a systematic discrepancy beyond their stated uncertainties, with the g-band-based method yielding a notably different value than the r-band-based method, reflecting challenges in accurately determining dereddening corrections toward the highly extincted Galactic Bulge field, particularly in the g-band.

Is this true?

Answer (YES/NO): YES